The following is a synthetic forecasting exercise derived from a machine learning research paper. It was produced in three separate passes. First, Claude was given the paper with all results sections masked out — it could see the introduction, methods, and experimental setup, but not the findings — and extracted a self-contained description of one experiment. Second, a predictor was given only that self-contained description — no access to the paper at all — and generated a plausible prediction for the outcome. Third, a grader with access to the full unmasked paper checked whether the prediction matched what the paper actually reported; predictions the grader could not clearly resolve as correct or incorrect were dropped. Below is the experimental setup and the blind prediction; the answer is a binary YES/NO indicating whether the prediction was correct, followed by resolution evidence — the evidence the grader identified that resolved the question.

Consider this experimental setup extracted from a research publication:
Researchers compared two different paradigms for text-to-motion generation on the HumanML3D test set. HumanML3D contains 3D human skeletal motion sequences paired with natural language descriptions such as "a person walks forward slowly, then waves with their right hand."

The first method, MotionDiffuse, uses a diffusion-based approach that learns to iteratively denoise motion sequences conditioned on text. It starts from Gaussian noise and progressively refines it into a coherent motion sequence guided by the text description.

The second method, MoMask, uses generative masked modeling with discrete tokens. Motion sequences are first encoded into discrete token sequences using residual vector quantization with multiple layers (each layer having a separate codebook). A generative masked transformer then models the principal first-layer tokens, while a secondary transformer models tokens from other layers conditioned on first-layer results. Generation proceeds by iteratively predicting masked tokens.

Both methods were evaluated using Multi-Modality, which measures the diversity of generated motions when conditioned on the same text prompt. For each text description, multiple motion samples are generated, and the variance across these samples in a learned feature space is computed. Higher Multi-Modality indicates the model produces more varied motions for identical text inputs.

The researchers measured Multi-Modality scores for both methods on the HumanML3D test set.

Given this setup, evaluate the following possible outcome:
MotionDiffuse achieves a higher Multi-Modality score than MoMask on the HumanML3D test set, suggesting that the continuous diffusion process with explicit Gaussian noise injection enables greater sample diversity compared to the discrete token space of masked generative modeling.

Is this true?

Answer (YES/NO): YES